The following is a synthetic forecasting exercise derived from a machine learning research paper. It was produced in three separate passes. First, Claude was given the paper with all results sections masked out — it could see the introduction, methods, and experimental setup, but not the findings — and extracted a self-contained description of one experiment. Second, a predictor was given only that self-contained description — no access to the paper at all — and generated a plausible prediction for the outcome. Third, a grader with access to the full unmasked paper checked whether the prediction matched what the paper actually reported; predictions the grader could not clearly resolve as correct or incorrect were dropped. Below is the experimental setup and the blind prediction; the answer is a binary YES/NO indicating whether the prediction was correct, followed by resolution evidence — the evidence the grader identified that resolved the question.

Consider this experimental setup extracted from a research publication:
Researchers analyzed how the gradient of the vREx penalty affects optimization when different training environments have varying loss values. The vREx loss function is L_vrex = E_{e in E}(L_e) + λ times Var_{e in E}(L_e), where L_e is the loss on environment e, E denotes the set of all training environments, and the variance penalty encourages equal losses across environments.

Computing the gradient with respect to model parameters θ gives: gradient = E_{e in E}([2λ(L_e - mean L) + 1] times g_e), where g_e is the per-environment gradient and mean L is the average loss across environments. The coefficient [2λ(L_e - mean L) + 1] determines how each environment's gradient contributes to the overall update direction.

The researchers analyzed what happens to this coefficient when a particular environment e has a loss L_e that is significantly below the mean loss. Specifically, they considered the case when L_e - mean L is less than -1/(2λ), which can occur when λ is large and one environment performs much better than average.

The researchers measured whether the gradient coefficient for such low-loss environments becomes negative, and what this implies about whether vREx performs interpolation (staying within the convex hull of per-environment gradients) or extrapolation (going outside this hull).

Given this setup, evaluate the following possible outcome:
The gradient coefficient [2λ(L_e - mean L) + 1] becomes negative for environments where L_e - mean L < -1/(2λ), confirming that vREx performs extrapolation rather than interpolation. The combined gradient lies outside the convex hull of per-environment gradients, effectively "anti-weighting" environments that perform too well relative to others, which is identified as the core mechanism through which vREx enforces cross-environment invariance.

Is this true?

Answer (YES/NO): NO